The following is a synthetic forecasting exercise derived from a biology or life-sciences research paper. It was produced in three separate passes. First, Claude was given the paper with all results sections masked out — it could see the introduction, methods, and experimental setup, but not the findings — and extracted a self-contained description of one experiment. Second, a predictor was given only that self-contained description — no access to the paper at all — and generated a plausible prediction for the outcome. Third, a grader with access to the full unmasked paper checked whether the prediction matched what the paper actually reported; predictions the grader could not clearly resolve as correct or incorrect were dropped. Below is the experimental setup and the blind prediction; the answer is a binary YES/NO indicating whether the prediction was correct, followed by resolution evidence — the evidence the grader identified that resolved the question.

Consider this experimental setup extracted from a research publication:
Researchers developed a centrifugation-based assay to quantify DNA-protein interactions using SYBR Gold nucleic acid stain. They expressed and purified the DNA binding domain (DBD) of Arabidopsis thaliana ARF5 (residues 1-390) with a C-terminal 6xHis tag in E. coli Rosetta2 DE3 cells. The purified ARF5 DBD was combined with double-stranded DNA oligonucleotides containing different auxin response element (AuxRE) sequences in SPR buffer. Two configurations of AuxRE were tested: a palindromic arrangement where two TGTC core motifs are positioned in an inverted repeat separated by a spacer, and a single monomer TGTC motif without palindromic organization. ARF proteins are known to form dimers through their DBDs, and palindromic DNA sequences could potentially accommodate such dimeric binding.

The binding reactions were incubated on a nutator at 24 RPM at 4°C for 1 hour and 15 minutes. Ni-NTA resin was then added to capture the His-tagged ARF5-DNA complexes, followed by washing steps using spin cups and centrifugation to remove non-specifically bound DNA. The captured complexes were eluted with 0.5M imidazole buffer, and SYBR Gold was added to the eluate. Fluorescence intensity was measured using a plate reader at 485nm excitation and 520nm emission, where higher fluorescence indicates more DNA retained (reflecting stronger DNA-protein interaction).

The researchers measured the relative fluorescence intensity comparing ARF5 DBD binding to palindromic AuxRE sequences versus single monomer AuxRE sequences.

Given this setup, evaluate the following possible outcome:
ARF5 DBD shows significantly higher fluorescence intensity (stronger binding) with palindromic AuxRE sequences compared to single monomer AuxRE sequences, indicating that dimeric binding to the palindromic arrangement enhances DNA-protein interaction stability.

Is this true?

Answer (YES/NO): YES